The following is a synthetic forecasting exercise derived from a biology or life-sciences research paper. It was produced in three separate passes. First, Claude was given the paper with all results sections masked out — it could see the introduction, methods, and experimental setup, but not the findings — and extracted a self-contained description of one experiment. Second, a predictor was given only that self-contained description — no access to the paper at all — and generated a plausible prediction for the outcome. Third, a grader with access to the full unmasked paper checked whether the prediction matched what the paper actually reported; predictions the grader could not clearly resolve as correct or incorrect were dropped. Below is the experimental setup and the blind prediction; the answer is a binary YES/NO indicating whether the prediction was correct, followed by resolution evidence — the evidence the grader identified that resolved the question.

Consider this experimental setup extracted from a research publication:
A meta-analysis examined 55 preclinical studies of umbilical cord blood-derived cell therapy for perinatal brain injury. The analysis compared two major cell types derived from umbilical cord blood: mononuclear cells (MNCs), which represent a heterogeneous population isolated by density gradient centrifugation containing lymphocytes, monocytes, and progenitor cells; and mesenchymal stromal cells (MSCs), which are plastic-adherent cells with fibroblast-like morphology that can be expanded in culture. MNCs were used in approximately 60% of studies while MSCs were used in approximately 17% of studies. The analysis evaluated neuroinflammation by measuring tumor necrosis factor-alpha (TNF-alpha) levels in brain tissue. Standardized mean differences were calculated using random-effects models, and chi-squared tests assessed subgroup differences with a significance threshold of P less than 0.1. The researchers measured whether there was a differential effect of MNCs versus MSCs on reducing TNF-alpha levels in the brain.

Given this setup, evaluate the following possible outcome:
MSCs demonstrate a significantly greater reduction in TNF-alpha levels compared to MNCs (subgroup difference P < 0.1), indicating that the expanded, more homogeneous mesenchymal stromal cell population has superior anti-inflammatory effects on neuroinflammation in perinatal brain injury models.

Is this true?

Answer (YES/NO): YES